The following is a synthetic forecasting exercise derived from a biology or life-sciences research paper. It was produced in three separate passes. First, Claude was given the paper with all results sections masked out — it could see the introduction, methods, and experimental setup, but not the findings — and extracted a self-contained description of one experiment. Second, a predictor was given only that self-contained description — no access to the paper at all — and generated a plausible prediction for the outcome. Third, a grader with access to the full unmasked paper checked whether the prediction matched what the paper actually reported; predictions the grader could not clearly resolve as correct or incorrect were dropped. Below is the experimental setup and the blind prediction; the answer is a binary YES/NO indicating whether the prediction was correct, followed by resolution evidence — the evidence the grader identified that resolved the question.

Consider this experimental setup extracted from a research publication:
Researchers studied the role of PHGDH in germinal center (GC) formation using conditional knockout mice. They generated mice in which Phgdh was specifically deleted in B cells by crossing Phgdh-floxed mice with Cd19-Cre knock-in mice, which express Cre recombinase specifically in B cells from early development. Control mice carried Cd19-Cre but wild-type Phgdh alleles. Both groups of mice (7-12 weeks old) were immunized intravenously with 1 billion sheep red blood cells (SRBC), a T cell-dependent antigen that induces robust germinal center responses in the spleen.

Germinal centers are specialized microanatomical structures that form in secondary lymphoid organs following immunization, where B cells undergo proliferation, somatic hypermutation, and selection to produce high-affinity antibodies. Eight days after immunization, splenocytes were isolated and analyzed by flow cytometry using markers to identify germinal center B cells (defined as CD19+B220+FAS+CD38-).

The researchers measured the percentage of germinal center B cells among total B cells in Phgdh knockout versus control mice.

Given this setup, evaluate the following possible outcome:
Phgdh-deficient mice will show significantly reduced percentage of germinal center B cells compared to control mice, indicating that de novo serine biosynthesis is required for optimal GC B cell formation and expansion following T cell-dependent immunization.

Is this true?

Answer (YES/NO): YES